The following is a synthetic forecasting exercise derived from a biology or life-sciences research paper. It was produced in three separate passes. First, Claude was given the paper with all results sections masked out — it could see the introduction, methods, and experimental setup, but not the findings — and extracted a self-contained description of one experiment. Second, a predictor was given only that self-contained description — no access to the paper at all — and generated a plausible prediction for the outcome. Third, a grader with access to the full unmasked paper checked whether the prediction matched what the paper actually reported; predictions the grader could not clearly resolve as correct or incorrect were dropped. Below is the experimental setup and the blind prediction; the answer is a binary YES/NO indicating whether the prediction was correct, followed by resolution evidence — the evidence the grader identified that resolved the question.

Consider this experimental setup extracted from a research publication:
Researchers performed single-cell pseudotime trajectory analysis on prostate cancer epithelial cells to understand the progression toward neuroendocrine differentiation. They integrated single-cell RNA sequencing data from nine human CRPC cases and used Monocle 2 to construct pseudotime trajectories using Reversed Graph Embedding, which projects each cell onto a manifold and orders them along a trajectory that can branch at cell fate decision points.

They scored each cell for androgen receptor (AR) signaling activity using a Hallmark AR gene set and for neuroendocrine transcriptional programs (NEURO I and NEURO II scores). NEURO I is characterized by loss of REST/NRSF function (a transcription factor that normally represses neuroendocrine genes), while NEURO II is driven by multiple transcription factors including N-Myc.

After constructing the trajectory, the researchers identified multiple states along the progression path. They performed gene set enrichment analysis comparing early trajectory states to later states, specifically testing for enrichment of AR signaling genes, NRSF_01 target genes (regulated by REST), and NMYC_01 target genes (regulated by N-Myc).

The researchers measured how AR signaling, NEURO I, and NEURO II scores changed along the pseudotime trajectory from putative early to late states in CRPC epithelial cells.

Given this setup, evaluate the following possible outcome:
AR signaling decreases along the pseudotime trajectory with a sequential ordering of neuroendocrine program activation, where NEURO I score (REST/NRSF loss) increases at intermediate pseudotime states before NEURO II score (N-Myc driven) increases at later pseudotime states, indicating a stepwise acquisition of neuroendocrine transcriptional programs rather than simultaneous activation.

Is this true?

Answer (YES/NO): NO